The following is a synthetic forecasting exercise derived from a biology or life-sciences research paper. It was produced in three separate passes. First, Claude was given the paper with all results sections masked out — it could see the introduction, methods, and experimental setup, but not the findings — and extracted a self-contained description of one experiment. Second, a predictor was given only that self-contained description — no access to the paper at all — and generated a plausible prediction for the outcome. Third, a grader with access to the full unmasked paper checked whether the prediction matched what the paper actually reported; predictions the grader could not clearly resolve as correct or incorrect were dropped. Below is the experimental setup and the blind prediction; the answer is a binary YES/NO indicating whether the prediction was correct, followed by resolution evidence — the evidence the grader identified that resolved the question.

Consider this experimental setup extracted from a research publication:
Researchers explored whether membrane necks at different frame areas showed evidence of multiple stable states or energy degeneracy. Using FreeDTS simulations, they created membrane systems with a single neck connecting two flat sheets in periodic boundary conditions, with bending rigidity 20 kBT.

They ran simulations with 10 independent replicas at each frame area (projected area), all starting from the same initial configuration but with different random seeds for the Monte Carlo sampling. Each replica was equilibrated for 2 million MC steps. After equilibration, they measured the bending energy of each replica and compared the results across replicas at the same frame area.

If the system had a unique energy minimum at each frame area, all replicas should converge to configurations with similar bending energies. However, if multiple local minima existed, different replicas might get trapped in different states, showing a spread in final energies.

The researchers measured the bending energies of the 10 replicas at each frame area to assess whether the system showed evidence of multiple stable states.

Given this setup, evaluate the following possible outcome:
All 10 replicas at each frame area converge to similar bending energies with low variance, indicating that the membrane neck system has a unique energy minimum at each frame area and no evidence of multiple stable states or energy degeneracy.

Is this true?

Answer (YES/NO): NO